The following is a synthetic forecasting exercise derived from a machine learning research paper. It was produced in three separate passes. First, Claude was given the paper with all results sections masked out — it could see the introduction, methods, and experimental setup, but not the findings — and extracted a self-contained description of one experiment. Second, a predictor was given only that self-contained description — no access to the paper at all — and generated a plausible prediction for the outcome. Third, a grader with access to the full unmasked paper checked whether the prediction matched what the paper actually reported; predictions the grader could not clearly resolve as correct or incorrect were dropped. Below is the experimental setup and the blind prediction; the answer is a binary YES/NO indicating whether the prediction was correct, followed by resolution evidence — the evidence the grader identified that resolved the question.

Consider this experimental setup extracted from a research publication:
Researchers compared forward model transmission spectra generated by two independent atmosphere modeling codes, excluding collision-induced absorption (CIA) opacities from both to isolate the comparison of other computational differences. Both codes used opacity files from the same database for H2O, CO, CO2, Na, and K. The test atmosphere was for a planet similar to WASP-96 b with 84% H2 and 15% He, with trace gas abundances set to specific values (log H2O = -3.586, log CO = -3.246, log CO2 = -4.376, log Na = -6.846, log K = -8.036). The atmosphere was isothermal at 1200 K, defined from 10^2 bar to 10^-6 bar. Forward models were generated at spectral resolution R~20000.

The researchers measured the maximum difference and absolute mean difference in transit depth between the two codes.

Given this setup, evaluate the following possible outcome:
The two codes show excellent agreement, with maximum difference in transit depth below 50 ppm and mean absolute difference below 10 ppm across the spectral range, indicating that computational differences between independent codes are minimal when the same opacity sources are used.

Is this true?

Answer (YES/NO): NO